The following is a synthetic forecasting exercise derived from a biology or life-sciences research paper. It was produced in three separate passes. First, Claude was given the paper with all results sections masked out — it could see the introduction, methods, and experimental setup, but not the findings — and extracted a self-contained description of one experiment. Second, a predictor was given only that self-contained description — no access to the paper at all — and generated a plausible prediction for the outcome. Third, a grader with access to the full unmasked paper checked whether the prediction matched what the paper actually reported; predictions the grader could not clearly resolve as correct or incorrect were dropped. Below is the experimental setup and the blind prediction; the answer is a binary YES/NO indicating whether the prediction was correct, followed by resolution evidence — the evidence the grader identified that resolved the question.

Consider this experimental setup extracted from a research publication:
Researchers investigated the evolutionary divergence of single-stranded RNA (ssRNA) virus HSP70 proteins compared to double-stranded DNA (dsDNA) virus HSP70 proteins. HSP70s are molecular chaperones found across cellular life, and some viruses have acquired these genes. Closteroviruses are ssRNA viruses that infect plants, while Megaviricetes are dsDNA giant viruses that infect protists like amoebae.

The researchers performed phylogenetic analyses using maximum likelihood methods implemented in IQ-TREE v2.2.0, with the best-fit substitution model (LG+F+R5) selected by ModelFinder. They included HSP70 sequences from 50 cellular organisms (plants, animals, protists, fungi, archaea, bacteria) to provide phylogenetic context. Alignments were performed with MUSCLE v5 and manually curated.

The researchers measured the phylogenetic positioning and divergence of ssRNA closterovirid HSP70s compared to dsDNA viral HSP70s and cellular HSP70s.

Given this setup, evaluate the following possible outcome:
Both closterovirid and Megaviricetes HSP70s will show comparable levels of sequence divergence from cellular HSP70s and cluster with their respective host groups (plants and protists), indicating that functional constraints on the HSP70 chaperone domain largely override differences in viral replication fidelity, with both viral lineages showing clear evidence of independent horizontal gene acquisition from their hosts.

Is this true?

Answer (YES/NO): NO